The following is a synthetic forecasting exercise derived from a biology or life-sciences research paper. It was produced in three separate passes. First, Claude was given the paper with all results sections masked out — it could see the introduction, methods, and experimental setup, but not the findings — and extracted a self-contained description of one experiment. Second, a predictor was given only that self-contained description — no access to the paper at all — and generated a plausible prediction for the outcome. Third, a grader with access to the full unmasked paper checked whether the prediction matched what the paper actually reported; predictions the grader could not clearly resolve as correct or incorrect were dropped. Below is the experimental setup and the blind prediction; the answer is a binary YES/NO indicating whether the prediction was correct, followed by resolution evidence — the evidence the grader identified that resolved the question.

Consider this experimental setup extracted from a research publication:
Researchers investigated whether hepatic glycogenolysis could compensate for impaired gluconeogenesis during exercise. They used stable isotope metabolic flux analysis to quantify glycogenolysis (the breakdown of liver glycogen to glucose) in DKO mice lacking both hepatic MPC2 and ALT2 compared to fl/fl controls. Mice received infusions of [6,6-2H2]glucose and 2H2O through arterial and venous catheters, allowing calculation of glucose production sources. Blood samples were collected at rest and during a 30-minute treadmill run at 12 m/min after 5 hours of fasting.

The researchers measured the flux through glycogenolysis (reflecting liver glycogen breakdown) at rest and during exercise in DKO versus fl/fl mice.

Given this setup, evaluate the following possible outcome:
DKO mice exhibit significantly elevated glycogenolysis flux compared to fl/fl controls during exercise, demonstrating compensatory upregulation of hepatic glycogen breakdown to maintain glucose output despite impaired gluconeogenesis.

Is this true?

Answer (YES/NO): NO